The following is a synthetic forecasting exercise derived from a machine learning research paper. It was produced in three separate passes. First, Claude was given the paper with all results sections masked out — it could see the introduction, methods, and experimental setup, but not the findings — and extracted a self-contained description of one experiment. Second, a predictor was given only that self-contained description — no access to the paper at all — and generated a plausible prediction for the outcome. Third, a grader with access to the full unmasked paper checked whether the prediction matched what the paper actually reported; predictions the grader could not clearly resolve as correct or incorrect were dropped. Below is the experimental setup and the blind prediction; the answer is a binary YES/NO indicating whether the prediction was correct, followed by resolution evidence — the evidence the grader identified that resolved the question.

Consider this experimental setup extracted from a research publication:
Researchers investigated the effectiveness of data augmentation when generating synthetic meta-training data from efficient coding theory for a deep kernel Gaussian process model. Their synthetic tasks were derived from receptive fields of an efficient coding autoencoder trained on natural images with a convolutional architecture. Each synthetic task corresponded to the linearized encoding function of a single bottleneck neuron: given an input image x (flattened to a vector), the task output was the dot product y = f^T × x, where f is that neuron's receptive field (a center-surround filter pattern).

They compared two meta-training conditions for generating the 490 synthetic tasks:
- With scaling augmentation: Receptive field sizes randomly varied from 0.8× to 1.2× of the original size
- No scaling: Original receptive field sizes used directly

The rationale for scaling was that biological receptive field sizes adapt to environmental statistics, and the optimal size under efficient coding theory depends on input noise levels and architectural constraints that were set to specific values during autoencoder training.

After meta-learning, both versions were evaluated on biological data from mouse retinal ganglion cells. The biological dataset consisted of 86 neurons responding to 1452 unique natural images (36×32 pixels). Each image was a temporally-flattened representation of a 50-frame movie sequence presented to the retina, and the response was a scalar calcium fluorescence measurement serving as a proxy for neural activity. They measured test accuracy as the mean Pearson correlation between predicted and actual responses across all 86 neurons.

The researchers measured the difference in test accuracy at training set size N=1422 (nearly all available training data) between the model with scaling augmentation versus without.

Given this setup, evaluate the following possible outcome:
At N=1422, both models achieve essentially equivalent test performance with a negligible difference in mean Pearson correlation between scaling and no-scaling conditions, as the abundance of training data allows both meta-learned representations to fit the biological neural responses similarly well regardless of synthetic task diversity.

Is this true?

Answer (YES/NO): YES